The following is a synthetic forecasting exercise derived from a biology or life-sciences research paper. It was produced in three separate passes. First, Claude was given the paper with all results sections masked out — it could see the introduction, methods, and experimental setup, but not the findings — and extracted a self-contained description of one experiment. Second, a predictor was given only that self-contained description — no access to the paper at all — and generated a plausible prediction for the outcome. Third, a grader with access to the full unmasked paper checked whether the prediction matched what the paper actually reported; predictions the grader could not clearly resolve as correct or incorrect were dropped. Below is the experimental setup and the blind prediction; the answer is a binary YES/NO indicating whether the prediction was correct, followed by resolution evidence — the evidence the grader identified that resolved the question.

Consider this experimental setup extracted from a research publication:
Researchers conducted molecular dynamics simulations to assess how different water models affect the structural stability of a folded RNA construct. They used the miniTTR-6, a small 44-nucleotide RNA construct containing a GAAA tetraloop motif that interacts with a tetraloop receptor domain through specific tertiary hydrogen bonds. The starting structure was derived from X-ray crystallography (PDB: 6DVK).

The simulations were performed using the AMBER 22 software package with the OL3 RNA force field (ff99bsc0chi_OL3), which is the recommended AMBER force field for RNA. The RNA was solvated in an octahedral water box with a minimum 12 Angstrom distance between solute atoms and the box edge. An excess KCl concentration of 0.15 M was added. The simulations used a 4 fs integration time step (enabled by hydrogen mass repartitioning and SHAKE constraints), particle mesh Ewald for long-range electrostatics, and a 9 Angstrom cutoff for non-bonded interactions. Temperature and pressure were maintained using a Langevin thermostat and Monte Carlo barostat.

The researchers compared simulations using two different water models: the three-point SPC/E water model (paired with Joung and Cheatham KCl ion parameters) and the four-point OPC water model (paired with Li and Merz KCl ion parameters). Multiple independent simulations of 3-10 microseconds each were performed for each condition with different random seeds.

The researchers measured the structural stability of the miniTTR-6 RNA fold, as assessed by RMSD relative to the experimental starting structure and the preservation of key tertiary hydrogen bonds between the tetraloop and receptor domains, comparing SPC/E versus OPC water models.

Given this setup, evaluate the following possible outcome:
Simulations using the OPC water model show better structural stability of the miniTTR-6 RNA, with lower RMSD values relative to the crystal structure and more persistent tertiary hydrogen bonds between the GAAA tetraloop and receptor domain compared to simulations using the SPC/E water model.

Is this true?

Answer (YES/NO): NO